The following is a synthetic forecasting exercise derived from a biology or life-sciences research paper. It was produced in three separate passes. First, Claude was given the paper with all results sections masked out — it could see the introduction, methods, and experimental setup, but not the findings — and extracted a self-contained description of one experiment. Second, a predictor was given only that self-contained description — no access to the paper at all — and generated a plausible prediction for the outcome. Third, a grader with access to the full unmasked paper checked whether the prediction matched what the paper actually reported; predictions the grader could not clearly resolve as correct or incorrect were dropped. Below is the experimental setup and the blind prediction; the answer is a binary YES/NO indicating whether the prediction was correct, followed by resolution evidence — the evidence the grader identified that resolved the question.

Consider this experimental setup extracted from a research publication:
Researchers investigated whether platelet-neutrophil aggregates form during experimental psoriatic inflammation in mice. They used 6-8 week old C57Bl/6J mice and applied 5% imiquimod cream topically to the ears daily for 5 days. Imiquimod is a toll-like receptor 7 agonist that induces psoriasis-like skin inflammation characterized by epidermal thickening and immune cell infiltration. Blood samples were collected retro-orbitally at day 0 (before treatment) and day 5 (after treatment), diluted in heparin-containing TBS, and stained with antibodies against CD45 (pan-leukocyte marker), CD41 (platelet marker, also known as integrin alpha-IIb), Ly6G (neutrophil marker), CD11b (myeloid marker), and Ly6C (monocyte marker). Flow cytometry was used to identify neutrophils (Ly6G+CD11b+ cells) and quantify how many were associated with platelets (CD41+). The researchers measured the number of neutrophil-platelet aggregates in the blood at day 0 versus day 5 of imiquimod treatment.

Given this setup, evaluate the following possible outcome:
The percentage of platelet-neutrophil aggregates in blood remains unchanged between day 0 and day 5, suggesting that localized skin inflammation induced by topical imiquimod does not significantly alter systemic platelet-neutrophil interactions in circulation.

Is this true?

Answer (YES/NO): NO